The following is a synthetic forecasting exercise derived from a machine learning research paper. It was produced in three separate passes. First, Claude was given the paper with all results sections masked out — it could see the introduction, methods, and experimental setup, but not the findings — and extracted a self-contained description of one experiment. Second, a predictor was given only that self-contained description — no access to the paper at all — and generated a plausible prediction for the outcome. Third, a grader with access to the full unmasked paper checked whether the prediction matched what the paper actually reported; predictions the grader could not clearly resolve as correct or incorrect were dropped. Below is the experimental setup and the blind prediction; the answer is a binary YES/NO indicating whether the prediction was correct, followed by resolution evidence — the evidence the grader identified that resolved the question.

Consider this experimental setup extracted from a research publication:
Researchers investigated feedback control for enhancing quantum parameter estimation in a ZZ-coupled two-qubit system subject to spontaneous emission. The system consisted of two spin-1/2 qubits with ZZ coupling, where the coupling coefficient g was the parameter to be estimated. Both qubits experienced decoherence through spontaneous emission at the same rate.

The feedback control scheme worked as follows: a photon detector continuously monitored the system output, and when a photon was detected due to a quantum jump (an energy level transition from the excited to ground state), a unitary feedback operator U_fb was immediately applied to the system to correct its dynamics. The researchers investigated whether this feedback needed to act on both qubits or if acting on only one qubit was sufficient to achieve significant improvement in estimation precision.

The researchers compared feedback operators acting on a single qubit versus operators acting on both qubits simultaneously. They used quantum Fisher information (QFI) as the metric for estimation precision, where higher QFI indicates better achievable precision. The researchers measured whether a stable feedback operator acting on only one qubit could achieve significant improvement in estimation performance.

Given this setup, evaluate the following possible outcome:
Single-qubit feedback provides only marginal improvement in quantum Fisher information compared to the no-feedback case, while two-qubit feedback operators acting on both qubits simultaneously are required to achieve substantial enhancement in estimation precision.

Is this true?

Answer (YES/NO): NO